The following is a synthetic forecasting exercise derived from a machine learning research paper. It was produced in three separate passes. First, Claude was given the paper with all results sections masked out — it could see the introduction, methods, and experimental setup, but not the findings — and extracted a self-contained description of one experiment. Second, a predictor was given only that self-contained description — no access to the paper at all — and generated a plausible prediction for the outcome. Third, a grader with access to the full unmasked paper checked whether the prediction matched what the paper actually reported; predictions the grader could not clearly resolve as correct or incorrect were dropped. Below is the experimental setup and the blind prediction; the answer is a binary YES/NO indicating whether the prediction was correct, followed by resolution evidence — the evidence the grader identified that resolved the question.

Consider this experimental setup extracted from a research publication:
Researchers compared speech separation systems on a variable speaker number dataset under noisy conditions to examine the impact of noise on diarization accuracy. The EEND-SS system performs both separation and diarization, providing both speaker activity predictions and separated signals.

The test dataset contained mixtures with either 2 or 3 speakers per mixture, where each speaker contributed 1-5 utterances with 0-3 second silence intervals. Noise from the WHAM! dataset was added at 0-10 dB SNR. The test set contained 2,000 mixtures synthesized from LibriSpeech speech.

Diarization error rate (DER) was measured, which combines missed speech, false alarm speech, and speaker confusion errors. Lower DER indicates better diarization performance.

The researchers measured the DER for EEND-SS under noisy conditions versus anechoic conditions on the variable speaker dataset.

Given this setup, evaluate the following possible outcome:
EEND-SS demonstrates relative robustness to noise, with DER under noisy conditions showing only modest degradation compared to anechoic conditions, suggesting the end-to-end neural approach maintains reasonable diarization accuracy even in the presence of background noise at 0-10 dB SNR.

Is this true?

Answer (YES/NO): YES